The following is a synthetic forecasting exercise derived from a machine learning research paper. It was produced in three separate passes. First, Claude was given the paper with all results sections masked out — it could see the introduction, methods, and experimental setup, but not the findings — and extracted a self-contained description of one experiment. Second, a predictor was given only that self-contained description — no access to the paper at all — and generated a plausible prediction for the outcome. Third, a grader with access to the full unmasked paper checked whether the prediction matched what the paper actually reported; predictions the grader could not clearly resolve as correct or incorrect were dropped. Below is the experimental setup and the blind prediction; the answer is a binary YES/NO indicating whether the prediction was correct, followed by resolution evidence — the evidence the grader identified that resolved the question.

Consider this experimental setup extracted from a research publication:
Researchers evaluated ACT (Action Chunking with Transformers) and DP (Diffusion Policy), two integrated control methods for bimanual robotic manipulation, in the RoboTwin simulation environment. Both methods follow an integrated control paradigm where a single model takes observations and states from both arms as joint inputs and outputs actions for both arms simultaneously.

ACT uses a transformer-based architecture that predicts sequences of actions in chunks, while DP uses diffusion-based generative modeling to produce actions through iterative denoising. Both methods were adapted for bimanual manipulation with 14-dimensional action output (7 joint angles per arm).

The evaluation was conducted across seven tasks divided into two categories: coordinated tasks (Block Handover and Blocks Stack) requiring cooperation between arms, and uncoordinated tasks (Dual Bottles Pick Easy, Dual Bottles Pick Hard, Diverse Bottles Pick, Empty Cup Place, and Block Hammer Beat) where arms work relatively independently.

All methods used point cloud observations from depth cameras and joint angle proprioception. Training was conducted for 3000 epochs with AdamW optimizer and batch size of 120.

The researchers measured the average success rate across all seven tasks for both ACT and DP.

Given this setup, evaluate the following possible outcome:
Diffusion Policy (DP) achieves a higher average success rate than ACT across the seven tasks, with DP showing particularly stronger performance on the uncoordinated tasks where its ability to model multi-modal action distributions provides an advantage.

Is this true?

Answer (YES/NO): NO